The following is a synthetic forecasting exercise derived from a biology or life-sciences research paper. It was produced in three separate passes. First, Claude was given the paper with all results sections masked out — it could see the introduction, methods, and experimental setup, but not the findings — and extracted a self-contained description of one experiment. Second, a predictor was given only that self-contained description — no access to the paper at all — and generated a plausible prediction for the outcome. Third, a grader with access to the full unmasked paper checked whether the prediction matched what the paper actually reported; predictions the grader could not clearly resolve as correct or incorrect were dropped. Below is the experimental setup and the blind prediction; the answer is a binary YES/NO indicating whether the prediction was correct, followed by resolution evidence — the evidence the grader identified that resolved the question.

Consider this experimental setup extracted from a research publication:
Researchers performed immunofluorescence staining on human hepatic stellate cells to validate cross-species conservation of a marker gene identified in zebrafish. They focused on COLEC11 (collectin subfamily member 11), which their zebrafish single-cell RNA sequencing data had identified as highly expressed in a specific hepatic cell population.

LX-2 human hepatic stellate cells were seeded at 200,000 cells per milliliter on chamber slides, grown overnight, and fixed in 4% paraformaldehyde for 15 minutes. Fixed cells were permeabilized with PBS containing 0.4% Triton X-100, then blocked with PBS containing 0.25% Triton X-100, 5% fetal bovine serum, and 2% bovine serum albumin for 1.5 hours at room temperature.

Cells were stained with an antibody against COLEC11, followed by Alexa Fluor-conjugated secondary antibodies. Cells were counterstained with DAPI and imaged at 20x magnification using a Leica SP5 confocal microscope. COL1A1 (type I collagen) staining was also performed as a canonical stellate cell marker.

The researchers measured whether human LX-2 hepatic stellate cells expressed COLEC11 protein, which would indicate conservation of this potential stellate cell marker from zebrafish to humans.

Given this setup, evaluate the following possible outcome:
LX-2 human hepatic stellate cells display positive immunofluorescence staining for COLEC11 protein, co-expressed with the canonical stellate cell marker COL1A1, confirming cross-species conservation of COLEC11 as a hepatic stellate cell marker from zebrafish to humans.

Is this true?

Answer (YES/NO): YES